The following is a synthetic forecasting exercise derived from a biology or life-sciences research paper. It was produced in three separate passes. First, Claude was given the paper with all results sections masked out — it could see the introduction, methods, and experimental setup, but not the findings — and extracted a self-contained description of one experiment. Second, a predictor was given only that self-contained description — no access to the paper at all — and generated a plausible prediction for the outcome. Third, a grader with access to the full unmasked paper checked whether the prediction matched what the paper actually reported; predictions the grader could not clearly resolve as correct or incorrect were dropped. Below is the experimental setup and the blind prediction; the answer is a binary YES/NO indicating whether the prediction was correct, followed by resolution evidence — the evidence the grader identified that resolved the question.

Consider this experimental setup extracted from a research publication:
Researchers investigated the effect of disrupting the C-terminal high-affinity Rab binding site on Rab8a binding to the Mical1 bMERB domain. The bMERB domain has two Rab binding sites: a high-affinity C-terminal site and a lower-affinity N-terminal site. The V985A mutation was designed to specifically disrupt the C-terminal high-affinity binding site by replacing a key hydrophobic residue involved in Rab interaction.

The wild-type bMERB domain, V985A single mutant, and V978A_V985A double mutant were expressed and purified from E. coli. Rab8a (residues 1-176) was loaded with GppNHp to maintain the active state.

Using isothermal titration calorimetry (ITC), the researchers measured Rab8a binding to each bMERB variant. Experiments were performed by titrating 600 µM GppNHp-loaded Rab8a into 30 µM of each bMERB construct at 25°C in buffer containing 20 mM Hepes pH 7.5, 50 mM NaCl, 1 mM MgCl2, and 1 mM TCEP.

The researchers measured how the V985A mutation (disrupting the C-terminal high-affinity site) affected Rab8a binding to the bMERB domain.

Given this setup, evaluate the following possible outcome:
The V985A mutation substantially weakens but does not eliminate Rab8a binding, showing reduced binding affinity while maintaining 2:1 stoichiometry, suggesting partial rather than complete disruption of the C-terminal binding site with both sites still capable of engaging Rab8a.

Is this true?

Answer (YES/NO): NO